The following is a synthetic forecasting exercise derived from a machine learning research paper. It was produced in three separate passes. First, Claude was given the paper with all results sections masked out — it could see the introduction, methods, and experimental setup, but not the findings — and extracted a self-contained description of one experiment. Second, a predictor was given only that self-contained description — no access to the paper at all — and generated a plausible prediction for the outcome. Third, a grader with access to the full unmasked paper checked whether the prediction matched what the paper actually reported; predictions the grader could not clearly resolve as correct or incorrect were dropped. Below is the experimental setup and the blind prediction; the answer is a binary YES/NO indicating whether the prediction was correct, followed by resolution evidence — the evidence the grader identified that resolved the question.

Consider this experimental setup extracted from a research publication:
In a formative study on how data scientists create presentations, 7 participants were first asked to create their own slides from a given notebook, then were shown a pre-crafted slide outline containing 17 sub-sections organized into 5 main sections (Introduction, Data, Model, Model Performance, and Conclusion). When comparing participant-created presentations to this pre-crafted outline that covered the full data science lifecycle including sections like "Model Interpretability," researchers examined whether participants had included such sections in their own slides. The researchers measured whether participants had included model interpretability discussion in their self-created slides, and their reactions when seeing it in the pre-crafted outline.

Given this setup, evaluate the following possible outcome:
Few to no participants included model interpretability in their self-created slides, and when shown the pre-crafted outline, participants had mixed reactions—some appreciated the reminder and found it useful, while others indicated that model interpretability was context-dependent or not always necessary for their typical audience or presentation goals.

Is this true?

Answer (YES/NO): NO